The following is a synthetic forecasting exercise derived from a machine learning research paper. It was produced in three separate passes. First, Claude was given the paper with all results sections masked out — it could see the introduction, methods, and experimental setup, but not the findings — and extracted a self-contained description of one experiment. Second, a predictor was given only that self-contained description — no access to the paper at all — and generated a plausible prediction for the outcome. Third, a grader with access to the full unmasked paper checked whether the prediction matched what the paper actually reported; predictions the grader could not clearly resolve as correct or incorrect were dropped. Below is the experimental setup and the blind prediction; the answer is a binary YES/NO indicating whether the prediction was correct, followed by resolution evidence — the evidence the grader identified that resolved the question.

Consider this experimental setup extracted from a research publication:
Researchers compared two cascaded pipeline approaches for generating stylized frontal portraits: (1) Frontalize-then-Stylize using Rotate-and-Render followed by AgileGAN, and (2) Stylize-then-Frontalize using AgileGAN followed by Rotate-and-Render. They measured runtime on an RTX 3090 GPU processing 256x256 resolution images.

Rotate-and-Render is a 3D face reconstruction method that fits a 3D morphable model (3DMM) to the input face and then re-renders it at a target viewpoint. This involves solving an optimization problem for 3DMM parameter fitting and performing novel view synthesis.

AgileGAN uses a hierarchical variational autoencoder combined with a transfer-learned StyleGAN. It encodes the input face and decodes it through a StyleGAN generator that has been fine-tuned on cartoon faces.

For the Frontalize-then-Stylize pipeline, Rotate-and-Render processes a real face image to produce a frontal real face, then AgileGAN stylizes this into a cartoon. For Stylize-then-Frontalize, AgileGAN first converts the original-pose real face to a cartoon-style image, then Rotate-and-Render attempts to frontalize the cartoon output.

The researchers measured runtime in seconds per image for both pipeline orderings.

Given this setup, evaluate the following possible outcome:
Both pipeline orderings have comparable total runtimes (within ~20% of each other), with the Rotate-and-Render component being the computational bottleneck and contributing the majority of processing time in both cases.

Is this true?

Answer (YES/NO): NO